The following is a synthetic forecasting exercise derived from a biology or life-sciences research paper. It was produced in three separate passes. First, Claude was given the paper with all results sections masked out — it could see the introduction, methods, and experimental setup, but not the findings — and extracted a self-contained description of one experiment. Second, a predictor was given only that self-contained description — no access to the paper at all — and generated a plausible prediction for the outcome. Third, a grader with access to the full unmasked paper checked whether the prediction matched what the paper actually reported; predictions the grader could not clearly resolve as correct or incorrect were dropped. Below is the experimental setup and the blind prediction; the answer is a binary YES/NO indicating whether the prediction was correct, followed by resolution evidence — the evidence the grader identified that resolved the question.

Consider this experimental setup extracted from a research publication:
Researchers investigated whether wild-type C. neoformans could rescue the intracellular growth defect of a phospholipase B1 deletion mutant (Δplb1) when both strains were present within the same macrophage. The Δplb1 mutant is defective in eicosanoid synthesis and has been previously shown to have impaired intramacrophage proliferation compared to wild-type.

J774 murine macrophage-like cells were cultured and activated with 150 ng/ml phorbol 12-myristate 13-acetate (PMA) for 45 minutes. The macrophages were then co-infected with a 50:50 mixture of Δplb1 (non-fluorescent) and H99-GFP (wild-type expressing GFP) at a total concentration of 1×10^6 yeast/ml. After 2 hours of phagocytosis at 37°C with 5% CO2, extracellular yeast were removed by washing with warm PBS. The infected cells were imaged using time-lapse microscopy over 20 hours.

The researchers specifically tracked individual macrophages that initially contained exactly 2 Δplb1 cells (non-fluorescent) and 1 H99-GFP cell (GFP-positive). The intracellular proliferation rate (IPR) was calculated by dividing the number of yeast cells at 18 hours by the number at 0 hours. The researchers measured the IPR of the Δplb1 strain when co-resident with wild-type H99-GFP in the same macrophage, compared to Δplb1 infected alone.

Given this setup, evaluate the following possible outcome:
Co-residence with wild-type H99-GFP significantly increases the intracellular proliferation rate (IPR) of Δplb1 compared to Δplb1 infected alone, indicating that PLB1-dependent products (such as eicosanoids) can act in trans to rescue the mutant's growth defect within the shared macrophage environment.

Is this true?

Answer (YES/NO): YES